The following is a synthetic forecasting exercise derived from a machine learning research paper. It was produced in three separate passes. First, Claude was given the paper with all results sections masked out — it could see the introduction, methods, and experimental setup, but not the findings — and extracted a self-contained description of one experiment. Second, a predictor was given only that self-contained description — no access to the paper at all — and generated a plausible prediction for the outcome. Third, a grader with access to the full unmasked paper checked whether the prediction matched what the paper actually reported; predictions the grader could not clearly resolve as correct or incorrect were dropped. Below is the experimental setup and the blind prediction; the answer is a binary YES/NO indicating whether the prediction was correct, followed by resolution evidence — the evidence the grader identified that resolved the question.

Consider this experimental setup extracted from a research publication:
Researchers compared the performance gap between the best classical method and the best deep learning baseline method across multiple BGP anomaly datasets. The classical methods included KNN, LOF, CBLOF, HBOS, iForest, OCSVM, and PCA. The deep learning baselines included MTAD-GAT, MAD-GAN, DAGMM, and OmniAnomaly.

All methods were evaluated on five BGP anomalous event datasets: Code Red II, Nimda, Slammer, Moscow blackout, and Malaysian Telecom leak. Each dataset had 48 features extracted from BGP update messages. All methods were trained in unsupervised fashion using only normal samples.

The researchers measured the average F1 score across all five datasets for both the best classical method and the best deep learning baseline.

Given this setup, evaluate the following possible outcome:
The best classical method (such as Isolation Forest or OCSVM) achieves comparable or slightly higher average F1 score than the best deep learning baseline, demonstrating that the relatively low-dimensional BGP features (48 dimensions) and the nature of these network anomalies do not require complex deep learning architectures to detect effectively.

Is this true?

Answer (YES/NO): NO